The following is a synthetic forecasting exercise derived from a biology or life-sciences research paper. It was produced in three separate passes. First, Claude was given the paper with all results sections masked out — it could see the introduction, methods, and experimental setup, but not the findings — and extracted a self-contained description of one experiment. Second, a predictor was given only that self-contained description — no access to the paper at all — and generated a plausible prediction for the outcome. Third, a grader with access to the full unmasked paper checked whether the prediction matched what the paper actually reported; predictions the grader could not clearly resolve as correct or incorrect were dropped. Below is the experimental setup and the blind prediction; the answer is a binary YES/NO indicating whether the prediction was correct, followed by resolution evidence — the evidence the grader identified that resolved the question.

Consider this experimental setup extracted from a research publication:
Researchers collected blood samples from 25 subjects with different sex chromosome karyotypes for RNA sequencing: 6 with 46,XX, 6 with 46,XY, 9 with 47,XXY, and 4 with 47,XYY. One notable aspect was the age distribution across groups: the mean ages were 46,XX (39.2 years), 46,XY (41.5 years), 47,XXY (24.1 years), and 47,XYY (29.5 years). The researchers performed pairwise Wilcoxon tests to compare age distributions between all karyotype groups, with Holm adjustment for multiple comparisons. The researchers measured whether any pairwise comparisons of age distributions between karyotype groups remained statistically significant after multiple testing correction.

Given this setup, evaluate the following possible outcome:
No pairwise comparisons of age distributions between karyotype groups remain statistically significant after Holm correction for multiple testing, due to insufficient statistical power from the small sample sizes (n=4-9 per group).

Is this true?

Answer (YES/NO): YES